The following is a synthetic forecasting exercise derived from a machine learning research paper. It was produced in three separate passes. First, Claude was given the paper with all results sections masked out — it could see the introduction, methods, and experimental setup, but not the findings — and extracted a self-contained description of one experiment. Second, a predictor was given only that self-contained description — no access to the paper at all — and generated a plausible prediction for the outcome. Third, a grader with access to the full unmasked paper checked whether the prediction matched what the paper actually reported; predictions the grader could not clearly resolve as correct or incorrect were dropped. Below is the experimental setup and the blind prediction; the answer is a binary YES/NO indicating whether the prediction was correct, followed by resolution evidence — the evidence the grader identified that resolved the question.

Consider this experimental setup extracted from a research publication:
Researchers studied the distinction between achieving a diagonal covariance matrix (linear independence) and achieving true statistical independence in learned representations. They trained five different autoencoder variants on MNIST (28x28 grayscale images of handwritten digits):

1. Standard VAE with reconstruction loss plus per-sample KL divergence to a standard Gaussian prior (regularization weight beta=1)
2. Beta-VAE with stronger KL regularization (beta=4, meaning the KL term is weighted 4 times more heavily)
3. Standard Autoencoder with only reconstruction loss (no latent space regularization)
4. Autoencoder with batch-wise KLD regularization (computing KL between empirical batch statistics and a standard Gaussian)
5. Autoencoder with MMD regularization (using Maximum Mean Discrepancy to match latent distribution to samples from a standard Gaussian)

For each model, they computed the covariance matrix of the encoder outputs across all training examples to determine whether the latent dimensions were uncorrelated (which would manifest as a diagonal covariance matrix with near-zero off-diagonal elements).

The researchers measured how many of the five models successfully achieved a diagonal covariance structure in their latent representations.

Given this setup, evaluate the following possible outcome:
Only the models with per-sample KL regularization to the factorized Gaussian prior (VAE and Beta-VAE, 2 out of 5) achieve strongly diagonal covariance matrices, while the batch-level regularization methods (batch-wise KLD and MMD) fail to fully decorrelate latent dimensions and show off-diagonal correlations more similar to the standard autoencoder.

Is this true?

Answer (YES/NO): NO